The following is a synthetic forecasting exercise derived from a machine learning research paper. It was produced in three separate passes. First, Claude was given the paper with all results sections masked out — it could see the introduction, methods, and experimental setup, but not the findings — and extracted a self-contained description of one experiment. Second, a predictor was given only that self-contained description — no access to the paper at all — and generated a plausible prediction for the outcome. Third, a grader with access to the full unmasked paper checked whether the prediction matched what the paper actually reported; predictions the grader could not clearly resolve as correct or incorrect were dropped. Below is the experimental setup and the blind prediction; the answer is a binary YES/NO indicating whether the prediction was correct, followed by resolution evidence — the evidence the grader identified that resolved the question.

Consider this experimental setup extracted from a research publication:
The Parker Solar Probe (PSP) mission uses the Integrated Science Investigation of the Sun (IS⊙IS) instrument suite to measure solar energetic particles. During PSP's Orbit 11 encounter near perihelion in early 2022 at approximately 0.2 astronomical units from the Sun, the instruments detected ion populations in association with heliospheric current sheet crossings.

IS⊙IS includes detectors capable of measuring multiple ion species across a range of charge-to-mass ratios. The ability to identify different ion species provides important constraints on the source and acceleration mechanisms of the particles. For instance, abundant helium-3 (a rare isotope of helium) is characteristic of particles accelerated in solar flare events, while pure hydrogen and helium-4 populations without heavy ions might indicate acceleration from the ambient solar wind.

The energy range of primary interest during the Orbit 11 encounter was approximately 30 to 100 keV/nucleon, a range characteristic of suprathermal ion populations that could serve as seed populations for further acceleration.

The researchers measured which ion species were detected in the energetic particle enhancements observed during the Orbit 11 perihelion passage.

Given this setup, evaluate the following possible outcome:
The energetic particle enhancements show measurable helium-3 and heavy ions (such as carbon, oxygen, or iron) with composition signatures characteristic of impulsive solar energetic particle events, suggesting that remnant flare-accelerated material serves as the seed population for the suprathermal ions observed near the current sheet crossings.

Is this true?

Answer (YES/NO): YES